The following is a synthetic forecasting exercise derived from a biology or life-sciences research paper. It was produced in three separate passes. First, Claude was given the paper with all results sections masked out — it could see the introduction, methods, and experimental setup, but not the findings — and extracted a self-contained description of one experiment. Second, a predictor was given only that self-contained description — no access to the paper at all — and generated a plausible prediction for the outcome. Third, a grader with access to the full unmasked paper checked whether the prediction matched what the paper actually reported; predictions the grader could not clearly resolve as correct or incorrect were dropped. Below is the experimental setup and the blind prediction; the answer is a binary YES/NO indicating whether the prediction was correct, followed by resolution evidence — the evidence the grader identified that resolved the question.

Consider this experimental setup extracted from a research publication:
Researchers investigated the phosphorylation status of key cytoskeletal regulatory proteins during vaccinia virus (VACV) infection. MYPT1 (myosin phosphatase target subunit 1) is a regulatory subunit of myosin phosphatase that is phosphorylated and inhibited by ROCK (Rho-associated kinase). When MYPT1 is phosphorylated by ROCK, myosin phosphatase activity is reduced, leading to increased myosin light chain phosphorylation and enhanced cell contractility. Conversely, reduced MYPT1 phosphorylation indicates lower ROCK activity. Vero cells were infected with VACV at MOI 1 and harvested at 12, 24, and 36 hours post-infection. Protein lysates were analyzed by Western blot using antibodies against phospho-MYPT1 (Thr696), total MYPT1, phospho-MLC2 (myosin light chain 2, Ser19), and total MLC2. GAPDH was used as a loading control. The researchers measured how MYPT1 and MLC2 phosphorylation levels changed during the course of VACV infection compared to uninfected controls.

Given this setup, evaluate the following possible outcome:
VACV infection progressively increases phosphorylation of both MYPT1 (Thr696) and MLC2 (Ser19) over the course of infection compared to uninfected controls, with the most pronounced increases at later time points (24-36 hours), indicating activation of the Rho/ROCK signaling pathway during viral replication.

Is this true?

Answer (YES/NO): NO